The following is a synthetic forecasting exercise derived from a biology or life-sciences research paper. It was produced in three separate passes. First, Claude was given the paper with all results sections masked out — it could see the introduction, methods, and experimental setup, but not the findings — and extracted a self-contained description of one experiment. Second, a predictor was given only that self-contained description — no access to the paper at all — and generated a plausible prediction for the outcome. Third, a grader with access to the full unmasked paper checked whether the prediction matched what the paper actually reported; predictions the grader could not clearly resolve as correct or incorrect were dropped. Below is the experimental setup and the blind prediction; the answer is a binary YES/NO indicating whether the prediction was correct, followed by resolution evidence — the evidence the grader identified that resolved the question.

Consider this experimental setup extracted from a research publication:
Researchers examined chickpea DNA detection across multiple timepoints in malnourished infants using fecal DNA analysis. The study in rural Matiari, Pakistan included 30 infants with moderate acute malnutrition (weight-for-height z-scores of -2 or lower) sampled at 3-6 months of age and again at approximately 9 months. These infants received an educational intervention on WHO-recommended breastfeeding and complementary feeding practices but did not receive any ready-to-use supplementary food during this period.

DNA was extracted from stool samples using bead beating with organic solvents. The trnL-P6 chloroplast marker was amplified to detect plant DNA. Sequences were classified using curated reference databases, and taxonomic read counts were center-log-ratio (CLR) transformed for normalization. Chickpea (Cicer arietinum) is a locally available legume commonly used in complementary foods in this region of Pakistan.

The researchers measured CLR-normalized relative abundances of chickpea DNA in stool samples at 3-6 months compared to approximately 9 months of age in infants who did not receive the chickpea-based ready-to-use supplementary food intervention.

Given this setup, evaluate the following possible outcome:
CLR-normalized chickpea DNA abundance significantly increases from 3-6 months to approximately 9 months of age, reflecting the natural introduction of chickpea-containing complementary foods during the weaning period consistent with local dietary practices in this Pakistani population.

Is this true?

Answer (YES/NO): NO